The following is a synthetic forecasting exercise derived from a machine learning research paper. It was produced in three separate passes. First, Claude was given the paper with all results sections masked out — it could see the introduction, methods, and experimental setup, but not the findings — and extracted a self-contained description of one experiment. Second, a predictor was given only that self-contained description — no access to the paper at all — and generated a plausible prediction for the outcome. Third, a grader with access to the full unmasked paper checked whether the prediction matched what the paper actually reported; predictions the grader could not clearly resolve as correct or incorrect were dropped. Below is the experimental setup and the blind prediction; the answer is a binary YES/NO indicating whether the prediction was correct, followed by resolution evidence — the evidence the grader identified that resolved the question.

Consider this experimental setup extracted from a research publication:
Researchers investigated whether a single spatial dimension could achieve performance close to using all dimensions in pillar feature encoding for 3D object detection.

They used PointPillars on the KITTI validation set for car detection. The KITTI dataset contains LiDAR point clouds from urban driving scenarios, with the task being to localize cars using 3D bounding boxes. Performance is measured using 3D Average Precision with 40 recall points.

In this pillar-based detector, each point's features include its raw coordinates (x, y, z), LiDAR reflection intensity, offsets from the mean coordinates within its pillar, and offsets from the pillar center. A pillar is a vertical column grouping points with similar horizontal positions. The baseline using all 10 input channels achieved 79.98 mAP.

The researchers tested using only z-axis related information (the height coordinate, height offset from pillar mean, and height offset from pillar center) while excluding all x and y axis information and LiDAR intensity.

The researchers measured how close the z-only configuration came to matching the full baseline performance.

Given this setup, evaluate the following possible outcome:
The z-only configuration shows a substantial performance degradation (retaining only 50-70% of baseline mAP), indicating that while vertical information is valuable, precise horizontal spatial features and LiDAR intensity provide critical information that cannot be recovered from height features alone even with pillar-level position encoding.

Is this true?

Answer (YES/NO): NO